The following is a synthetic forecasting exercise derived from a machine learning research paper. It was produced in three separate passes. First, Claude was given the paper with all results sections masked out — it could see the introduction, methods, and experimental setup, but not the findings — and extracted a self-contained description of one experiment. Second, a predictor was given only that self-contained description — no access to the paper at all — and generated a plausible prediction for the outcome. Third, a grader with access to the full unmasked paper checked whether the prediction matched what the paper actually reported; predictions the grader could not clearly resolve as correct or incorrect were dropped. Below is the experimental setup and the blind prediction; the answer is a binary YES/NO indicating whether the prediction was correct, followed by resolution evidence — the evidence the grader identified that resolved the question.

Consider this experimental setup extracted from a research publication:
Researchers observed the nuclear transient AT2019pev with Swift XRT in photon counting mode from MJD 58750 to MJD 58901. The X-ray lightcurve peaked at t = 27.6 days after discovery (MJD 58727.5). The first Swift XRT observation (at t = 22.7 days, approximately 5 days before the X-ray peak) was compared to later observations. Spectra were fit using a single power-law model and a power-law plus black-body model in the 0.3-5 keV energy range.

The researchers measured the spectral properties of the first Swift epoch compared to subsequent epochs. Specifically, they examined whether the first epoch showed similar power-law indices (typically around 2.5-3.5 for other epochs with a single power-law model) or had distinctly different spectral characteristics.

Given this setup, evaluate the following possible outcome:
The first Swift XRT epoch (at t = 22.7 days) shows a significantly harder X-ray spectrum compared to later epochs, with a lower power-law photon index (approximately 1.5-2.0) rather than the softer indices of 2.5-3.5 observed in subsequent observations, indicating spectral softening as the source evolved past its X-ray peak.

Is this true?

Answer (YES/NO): NO